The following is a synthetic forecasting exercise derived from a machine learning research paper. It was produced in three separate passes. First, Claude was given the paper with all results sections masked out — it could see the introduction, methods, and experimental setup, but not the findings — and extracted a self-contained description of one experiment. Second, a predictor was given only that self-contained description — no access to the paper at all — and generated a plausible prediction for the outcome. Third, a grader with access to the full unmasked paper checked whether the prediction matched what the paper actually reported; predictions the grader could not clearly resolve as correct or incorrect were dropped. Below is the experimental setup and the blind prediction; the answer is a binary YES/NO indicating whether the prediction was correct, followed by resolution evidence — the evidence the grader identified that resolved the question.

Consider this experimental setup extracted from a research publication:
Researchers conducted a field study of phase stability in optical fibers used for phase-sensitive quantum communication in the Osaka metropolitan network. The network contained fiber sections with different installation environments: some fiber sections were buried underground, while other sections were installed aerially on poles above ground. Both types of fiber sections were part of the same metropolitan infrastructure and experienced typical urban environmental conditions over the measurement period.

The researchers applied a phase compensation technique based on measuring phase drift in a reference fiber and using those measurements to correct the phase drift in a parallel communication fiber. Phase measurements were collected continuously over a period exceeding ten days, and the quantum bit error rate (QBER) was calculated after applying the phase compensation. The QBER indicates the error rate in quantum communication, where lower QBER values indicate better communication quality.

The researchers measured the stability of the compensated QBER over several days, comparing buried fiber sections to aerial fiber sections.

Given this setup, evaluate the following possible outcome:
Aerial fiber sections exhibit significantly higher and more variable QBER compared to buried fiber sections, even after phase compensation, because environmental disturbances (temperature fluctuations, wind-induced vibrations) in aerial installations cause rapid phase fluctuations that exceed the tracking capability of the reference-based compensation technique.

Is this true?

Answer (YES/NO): NO